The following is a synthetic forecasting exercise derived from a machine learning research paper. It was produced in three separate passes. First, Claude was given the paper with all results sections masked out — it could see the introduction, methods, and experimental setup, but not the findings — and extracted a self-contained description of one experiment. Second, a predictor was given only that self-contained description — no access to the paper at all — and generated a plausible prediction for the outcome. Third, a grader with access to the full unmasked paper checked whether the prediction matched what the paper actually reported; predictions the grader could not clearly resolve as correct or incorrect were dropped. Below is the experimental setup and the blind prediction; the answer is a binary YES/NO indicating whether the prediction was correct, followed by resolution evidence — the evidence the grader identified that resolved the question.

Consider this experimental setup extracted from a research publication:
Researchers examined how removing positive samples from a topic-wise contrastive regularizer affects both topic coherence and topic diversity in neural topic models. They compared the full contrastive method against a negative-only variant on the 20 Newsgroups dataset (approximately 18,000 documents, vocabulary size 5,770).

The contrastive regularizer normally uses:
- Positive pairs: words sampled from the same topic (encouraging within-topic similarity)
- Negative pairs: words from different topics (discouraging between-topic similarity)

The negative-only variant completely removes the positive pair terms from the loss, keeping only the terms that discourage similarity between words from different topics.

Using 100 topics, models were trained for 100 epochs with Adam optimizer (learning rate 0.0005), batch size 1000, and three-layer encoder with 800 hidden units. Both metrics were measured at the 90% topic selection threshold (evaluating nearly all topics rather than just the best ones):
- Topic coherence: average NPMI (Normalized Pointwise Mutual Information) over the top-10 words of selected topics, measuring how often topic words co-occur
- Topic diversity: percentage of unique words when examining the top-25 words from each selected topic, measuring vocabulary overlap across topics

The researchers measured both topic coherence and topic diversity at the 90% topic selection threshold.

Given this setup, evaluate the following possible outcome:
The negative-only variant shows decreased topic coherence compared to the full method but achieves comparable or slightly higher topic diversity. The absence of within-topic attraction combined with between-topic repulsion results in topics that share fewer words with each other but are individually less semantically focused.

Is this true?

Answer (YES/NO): NO